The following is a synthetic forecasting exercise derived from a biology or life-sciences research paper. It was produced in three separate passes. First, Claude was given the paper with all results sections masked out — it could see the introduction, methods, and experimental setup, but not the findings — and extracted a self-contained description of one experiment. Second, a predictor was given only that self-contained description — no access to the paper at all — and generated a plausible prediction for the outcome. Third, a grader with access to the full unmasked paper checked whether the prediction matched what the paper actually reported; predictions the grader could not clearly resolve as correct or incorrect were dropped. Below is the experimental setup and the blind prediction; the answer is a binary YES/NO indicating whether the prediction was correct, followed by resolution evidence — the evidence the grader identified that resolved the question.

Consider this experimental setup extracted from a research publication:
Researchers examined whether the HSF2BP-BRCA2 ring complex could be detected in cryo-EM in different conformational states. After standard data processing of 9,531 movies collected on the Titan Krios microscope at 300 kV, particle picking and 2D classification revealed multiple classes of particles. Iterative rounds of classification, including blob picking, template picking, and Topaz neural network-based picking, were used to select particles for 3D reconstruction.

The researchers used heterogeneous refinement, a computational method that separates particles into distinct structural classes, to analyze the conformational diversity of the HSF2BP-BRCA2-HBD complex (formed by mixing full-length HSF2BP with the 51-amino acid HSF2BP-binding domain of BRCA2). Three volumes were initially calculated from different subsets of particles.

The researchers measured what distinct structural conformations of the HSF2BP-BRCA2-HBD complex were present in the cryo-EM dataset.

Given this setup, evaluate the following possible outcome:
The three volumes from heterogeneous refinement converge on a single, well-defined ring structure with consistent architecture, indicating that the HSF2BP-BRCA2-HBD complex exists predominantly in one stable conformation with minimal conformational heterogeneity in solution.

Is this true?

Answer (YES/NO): NO